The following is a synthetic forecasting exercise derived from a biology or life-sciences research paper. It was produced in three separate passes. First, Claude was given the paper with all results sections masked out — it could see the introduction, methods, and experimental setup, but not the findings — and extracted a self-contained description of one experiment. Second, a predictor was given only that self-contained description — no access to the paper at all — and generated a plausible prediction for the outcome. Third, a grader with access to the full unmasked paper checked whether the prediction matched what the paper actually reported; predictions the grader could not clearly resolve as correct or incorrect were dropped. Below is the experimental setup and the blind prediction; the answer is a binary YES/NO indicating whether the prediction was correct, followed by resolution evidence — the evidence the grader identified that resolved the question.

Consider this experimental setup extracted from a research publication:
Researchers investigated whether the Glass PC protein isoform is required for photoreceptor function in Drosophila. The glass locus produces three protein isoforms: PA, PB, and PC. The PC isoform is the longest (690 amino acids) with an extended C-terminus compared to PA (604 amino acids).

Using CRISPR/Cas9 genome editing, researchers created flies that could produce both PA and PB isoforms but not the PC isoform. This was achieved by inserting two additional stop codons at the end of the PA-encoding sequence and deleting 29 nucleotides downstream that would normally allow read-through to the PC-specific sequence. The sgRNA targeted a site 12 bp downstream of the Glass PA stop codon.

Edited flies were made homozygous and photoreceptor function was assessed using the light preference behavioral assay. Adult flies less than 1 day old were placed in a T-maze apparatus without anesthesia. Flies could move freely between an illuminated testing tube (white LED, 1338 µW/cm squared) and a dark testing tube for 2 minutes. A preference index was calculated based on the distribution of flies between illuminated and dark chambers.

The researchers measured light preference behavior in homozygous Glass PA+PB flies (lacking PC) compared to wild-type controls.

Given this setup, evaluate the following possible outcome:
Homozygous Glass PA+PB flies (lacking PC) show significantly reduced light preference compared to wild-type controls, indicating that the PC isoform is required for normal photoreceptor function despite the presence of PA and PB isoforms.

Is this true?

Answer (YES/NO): NO